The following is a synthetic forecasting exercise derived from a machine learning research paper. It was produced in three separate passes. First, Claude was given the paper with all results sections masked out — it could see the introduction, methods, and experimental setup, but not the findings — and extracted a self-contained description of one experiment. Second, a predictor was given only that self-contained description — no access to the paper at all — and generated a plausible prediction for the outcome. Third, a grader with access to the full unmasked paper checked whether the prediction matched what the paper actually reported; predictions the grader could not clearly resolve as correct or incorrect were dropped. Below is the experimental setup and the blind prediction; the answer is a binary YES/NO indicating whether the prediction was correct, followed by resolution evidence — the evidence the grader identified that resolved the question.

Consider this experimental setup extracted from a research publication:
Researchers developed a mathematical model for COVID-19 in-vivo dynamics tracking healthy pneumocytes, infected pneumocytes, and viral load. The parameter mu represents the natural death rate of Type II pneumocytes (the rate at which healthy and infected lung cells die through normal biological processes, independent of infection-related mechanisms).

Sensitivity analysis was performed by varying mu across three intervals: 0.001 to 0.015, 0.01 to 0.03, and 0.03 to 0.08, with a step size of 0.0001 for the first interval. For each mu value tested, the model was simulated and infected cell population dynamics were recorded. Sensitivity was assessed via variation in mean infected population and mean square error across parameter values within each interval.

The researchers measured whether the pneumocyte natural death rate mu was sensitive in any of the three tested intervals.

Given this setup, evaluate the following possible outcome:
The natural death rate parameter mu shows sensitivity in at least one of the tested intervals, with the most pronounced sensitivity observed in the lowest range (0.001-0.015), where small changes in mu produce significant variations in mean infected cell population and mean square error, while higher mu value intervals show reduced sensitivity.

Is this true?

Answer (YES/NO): NO